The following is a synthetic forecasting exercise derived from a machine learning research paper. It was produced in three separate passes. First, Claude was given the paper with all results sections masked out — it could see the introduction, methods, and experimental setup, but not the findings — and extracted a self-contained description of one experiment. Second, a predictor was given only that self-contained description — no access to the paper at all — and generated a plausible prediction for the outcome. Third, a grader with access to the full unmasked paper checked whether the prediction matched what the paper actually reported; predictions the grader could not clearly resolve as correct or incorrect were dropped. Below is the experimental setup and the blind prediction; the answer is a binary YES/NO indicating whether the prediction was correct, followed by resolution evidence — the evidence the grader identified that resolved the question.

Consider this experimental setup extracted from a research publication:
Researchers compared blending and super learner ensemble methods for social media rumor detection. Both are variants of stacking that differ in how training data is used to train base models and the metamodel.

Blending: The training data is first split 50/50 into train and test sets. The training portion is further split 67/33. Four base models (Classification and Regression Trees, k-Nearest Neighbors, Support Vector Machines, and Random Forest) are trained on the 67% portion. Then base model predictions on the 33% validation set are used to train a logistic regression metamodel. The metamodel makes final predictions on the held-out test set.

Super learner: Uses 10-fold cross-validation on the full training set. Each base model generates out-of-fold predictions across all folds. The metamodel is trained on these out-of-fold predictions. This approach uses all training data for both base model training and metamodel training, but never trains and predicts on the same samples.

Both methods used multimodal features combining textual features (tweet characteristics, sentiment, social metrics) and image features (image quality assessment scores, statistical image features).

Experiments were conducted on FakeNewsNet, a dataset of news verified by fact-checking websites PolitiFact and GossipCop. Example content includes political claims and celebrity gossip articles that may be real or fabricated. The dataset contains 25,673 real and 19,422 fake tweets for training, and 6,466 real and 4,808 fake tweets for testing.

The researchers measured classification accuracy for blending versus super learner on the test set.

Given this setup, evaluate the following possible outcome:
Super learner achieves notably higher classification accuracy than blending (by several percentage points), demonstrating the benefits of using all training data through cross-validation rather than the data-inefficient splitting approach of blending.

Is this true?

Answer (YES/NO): NO